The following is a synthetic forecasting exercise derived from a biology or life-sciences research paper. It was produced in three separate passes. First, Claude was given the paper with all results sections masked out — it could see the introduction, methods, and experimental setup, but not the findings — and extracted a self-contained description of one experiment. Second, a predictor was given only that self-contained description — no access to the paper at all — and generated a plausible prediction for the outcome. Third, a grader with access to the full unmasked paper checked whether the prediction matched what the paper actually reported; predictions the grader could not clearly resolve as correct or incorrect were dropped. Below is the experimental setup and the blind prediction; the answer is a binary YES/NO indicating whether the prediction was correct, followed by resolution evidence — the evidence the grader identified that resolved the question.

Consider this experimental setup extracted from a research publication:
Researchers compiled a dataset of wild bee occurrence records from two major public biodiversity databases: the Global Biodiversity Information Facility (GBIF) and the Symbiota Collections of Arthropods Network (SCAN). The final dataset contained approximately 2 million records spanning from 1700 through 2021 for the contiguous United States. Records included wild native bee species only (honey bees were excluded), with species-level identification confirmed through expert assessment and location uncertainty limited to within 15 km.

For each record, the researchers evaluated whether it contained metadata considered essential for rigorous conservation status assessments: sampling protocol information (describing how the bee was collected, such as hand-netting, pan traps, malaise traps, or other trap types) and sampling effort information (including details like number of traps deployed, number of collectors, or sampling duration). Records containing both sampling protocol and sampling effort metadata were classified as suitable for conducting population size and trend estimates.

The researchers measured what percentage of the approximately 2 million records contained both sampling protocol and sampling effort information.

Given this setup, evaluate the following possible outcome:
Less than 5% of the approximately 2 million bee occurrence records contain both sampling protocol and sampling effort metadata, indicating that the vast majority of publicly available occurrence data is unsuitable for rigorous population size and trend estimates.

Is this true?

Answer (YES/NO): YES